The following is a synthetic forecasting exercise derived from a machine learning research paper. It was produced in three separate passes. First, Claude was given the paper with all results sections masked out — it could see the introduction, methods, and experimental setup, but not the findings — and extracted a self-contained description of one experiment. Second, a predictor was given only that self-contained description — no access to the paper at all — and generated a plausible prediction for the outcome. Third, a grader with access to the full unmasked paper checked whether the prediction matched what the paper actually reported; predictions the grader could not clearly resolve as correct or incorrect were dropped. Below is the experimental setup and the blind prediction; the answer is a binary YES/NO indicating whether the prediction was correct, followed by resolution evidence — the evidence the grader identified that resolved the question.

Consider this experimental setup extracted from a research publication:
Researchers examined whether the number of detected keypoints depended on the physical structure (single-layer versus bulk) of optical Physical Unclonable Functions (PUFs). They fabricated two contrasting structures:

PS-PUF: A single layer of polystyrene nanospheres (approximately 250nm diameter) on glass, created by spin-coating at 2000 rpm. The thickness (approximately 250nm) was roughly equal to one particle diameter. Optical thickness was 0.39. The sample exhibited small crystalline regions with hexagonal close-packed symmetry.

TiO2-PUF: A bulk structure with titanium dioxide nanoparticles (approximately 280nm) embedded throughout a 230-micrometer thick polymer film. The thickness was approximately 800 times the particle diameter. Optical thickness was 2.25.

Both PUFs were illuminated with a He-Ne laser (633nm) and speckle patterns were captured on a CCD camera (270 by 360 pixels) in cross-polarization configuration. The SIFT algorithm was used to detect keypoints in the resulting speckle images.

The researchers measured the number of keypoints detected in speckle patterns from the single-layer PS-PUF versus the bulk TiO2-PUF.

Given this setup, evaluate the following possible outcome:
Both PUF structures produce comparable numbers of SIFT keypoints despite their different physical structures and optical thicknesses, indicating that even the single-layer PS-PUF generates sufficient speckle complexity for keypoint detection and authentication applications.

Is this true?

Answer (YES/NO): NO